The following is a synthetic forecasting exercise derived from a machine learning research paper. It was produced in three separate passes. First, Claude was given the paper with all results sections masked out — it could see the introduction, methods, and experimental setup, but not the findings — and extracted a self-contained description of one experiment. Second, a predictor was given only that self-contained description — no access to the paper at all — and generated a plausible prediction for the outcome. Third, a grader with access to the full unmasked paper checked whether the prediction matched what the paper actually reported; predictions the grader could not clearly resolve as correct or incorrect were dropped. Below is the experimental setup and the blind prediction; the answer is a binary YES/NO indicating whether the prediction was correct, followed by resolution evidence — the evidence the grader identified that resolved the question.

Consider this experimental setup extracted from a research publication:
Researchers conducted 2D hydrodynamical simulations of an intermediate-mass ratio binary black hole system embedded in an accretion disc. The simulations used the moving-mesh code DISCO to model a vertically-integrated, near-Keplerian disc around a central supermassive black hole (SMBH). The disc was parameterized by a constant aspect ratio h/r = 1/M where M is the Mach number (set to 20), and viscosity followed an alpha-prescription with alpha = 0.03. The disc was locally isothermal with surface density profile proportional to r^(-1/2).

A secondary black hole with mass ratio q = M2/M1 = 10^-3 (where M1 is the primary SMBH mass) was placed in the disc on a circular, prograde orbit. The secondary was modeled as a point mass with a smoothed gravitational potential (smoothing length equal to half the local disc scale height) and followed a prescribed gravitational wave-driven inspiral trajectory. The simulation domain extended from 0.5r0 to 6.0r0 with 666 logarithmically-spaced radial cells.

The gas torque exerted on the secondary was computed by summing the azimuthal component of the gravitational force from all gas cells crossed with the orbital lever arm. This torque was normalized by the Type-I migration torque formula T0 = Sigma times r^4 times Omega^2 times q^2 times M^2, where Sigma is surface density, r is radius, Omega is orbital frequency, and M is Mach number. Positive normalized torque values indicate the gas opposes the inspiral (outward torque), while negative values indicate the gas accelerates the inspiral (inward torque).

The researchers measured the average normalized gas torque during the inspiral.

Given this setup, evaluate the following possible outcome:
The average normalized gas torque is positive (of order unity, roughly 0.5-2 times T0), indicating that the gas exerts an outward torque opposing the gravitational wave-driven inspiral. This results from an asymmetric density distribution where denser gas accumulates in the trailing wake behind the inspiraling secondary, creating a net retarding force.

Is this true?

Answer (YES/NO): NO